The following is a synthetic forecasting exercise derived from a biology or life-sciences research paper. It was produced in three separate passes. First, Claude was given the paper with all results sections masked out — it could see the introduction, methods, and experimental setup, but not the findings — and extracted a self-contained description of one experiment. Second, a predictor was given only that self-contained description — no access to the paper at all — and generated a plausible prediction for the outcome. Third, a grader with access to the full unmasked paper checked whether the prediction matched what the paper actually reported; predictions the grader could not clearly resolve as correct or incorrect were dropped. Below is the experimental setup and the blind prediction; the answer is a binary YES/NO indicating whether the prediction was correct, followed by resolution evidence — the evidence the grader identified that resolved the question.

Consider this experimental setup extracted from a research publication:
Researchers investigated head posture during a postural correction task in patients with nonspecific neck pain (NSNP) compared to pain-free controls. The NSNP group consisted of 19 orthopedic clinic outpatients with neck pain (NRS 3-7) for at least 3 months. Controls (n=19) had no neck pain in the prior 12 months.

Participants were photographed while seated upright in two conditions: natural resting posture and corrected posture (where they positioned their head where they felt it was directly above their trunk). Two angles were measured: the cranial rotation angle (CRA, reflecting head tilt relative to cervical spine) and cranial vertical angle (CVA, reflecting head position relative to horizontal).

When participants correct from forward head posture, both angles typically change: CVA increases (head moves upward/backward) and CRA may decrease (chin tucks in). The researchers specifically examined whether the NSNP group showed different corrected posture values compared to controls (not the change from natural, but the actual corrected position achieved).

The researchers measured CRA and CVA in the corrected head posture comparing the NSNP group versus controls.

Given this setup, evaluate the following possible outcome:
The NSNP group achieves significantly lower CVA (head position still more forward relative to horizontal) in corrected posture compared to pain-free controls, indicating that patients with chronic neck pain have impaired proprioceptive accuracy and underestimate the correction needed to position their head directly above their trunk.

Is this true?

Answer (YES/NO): NO